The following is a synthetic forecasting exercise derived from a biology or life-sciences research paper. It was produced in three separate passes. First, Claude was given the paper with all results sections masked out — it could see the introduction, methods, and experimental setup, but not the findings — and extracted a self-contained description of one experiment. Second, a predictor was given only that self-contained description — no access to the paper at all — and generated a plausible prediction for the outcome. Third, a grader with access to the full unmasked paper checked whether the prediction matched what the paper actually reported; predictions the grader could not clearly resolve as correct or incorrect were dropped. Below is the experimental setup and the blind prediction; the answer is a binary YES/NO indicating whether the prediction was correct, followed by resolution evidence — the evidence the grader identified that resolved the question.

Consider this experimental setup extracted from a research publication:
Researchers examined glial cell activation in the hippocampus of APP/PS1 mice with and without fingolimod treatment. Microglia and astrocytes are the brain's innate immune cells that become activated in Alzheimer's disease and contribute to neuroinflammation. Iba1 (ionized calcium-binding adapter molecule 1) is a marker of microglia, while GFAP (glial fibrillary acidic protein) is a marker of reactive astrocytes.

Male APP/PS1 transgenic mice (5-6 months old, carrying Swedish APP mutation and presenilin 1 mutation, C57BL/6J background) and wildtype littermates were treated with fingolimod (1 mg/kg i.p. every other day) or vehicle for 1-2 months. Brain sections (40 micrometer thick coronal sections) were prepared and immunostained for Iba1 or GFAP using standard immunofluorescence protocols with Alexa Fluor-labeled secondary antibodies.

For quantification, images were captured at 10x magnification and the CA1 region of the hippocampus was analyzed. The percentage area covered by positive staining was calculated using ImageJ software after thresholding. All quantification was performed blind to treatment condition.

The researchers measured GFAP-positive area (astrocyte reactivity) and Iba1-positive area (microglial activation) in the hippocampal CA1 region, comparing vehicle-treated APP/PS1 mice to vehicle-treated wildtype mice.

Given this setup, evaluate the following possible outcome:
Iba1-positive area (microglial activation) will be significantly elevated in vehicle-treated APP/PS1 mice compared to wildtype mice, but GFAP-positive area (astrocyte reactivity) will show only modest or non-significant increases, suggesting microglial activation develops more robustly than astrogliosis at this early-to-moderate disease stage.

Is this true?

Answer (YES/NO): NO